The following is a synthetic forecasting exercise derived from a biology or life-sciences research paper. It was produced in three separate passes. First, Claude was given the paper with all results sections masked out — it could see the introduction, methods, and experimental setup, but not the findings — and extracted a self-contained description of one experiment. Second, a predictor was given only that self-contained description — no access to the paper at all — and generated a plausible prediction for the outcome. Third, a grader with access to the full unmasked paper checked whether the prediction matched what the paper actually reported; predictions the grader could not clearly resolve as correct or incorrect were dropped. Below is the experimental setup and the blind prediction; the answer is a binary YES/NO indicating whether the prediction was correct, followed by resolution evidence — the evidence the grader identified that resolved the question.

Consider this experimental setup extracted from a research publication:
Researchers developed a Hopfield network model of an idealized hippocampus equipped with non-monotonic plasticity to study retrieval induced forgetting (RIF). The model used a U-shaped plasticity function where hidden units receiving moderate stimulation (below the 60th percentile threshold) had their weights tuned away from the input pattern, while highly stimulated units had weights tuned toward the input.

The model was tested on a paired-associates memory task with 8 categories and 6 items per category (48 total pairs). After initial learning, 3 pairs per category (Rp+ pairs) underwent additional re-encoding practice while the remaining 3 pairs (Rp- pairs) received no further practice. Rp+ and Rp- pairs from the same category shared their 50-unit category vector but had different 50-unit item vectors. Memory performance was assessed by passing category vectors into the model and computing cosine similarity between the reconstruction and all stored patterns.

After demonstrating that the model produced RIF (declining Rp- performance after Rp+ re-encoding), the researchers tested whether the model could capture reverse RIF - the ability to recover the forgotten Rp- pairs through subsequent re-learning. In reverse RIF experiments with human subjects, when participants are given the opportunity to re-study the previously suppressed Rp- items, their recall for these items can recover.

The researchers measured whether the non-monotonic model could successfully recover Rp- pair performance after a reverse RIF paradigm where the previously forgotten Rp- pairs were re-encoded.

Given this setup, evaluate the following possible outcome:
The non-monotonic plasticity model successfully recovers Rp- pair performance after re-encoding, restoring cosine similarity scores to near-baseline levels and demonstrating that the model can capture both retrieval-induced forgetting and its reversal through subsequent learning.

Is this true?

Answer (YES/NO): NO